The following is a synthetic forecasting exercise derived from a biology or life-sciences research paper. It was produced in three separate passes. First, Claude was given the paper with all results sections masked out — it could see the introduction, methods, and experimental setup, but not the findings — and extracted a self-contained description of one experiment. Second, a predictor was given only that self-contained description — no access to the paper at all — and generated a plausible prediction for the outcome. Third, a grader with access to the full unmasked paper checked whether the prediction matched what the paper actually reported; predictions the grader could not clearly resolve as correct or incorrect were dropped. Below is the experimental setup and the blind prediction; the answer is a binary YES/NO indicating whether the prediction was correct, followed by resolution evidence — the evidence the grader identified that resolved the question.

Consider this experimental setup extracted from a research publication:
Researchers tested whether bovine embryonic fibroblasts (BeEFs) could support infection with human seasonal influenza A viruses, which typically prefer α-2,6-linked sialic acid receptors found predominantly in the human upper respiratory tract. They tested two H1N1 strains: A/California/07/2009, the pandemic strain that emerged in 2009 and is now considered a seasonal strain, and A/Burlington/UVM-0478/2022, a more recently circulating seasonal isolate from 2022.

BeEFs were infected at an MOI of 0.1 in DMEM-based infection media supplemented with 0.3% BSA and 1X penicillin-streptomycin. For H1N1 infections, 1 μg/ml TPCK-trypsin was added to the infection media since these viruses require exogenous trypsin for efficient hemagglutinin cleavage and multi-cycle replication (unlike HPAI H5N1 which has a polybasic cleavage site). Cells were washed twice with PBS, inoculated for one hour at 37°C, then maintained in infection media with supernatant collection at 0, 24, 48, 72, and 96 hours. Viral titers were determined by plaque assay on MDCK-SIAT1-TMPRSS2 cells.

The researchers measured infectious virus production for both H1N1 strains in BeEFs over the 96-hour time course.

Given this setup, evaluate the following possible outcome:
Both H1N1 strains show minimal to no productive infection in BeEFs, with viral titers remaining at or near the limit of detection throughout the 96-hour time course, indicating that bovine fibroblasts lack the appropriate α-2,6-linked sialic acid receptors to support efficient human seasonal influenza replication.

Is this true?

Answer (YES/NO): NO